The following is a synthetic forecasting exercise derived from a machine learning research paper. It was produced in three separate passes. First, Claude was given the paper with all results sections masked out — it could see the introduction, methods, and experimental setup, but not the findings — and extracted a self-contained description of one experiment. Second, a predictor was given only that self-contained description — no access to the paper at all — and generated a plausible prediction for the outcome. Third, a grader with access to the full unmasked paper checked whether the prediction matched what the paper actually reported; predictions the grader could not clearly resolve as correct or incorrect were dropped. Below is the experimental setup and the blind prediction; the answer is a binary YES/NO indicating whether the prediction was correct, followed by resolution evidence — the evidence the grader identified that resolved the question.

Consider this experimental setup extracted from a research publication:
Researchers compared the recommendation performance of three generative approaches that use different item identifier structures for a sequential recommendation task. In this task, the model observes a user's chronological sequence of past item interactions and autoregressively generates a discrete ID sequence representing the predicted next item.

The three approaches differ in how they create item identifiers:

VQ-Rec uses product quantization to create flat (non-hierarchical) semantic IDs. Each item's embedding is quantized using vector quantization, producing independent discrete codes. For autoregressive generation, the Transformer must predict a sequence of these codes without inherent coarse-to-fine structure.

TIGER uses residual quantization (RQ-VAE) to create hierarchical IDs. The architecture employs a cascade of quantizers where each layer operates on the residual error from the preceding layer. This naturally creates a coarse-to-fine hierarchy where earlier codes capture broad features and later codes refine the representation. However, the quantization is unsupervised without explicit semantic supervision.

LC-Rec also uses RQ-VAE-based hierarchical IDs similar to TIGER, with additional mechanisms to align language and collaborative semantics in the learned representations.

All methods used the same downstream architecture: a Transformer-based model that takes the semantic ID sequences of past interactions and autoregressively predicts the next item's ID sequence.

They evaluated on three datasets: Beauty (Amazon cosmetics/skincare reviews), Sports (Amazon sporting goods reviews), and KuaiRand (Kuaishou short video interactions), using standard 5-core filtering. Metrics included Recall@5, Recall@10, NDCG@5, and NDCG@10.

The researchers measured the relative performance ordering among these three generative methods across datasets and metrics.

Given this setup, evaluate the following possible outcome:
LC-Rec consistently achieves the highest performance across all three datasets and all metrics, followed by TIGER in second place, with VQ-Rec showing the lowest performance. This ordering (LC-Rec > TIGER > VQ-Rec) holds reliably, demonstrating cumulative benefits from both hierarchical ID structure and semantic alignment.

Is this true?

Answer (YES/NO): YES